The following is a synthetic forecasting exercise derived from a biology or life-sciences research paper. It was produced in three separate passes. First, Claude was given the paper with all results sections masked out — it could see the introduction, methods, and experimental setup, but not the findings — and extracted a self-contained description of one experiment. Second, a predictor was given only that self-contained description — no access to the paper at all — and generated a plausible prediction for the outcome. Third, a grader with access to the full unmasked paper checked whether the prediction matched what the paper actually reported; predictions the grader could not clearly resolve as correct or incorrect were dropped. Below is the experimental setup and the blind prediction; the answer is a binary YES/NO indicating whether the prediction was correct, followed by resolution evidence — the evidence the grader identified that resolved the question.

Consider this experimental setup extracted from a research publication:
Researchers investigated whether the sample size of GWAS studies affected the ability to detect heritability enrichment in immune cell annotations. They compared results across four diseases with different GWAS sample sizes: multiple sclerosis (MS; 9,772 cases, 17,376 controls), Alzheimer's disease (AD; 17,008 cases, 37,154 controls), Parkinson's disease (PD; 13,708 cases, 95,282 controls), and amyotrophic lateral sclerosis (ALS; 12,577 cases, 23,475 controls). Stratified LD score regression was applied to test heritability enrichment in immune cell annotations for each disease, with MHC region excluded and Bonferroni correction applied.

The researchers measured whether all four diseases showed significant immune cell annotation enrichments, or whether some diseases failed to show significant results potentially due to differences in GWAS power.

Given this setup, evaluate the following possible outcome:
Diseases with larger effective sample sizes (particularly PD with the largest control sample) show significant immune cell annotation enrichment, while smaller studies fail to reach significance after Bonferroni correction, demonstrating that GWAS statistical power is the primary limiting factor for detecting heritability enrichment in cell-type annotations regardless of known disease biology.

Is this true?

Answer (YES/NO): NO